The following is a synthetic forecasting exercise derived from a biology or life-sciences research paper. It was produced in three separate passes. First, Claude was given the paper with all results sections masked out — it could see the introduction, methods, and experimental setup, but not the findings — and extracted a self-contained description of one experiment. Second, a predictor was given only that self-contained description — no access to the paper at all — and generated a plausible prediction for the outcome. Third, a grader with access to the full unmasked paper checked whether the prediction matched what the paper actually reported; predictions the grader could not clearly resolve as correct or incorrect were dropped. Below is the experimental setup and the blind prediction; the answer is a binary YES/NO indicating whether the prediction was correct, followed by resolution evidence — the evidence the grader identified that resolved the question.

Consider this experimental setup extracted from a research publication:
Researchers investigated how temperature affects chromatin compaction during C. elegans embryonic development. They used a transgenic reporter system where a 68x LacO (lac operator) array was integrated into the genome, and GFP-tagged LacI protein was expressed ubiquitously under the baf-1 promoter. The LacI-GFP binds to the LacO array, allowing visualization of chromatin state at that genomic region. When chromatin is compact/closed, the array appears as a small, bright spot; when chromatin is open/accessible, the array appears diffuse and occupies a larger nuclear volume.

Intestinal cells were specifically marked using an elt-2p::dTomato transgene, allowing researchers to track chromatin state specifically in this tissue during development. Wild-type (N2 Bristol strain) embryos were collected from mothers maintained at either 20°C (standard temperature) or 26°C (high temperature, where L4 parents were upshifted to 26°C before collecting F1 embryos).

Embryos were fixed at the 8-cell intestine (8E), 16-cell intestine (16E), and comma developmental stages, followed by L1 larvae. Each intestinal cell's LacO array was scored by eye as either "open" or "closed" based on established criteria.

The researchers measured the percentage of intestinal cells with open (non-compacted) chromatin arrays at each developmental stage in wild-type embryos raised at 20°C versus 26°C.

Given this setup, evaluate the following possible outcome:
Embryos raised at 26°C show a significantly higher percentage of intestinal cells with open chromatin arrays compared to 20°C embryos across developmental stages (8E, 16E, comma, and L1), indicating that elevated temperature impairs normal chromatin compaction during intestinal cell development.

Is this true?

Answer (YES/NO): NO